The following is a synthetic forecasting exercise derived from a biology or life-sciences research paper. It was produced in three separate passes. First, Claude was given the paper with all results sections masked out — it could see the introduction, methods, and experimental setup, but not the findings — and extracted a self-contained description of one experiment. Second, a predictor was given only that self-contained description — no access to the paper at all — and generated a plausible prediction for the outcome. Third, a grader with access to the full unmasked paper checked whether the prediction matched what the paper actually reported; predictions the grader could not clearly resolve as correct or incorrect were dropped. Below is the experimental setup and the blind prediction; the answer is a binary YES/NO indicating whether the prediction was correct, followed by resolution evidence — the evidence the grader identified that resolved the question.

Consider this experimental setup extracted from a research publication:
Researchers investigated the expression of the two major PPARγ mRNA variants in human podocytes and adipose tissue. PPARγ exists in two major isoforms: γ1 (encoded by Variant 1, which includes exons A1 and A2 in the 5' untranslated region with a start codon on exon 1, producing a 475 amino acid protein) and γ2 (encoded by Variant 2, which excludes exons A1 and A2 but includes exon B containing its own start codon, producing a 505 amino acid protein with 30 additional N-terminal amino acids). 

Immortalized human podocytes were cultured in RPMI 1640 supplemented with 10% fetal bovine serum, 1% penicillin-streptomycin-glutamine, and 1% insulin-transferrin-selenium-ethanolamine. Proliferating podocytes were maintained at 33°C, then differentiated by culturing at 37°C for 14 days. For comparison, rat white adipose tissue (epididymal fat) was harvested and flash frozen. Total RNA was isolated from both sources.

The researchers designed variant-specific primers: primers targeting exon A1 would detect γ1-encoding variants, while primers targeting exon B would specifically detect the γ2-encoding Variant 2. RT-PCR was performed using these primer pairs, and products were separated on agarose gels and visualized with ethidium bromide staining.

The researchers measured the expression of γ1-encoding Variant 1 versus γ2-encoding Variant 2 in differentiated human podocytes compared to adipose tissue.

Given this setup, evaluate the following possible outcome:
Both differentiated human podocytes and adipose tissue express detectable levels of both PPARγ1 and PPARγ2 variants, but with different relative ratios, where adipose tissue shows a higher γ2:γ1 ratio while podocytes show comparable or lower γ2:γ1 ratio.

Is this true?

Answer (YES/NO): NO